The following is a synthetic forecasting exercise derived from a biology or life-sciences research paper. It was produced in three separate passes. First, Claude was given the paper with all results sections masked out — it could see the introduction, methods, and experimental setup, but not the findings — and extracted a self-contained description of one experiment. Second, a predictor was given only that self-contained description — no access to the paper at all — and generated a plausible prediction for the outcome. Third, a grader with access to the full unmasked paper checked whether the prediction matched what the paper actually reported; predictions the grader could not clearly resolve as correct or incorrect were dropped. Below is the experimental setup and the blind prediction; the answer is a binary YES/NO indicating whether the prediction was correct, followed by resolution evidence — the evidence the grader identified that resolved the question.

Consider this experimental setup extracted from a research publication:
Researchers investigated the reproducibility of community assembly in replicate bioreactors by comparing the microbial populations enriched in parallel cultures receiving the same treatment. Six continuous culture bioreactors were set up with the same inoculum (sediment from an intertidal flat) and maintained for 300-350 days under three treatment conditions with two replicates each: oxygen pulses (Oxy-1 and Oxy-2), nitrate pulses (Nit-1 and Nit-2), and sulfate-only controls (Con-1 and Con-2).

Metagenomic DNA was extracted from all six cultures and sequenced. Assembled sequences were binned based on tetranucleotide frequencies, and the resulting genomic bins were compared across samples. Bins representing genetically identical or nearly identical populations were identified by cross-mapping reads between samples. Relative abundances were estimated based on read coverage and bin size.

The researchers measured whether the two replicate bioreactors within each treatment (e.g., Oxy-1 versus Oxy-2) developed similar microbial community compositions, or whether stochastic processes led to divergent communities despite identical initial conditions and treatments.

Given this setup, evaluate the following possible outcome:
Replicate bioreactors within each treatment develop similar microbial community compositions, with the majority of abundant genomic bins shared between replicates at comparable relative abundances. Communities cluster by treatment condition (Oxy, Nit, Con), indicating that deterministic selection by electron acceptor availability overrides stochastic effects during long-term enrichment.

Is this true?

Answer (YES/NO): NO